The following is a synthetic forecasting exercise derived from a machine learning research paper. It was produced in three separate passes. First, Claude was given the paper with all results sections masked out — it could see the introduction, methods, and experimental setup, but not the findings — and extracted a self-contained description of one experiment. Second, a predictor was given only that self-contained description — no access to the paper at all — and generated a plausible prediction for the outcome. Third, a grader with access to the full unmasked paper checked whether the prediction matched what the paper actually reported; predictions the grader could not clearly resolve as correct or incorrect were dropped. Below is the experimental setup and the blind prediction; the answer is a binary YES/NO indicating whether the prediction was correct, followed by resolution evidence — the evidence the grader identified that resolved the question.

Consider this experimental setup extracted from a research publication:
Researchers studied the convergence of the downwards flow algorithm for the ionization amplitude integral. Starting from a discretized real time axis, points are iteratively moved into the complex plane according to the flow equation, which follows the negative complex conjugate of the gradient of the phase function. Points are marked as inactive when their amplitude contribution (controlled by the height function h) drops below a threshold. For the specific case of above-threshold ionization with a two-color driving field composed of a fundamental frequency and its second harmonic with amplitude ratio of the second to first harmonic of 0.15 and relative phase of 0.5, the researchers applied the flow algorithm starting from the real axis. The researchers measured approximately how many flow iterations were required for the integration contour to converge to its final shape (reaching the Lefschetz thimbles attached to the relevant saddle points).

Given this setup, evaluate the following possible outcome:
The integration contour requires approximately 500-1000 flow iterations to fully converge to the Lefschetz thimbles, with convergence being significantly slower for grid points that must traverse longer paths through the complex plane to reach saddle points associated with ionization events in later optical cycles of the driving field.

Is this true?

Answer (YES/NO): NO